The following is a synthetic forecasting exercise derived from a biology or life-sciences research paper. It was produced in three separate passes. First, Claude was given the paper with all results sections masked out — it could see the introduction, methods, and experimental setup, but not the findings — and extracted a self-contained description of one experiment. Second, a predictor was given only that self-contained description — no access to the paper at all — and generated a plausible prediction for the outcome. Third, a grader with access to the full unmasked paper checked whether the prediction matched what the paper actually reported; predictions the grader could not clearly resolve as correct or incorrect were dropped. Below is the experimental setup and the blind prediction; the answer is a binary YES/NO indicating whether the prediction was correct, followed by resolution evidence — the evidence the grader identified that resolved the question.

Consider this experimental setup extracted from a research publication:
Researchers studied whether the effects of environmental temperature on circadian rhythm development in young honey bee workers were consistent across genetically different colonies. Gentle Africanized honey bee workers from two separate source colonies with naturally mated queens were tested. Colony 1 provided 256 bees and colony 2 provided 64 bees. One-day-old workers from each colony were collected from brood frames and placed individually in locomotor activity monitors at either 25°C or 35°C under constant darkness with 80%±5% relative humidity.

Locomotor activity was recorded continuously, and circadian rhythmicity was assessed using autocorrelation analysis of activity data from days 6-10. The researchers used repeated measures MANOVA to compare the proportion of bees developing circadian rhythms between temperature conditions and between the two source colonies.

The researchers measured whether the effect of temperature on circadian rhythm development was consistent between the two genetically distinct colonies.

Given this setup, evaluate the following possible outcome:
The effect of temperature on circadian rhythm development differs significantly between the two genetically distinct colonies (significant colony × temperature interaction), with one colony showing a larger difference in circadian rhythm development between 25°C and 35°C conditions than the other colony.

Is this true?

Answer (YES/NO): NO